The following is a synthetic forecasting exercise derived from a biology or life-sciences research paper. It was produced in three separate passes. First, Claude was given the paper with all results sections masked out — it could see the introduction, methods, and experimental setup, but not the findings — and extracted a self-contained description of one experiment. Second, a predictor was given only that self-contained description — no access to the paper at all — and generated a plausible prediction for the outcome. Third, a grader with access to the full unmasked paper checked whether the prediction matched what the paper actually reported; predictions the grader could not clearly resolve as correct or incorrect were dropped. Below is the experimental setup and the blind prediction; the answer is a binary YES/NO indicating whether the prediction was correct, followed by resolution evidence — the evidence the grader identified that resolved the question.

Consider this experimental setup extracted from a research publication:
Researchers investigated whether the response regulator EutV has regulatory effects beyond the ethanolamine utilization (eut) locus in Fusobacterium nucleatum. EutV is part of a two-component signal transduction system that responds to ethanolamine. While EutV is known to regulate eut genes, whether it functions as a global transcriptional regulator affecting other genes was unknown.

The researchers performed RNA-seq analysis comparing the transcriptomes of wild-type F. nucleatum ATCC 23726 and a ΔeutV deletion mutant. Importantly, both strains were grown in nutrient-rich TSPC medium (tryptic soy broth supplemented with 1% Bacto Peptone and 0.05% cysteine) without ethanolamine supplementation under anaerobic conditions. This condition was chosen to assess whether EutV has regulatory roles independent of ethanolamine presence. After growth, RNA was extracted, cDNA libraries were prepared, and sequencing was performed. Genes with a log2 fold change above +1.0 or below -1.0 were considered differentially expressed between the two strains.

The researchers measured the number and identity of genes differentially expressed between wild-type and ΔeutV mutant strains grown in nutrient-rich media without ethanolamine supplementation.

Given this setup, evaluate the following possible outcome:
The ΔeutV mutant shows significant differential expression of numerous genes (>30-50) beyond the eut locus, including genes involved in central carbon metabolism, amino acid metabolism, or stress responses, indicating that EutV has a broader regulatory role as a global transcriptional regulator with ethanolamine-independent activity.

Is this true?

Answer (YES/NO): YES